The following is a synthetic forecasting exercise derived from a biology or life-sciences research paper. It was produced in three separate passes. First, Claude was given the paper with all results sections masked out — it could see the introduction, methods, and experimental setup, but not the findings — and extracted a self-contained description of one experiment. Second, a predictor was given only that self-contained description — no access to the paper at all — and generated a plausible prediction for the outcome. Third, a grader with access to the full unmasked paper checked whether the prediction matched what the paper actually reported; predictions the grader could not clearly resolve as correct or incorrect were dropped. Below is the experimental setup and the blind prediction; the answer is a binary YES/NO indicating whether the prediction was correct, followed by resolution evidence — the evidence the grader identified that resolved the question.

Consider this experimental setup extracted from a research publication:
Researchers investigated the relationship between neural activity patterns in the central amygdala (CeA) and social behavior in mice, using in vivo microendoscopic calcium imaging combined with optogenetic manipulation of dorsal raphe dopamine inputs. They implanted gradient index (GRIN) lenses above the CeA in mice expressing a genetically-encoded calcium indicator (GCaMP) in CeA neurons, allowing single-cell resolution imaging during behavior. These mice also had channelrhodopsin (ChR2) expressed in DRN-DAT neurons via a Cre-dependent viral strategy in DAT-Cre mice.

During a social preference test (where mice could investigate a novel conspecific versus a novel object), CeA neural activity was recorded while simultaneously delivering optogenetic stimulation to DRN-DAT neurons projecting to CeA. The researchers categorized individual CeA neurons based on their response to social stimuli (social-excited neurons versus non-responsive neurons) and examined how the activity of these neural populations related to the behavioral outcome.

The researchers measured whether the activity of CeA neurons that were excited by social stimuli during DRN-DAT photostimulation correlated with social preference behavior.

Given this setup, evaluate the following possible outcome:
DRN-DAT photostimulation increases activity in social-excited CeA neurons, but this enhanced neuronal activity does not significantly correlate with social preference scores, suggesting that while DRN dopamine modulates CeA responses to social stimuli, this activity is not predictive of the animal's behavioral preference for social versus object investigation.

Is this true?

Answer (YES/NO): NO